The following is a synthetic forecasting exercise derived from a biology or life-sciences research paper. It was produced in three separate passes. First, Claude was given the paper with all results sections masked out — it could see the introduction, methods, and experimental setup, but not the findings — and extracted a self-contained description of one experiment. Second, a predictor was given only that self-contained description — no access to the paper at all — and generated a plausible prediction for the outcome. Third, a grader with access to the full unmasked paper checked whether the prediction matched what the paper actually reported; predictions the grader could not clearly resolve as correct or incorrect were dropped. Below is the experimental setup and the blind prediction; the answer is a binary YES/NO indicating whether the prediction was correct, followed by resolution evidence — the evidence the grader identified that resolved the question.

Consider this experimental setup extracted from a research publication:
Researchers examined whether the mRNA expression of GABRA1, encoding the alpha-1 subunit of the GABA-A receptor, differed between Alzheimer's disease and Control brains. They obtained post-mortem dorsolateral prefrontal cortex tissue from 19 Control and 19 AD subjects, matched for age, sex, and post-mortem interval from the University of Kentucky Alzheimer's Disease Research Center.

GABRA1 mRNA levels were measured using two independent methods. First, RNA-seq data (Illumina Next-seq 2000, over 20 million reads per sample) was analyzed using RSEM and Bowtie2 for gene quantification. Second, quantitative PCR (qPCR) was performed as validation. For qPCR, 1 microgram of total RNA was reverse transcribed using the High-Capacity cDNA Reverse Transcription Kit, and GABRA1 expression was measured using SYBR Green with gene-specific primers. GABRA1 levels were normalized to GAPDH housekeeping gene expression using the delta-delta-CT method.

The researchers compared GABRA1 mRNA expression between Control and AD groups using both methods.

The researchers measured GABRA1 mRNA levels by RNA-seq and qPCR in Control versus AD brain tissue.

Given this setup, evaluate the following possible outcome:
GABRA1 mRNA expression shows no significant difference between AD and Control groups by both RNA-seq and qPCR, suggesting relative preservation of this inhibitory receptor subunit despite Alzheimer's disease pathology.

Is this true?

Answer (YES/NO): NO